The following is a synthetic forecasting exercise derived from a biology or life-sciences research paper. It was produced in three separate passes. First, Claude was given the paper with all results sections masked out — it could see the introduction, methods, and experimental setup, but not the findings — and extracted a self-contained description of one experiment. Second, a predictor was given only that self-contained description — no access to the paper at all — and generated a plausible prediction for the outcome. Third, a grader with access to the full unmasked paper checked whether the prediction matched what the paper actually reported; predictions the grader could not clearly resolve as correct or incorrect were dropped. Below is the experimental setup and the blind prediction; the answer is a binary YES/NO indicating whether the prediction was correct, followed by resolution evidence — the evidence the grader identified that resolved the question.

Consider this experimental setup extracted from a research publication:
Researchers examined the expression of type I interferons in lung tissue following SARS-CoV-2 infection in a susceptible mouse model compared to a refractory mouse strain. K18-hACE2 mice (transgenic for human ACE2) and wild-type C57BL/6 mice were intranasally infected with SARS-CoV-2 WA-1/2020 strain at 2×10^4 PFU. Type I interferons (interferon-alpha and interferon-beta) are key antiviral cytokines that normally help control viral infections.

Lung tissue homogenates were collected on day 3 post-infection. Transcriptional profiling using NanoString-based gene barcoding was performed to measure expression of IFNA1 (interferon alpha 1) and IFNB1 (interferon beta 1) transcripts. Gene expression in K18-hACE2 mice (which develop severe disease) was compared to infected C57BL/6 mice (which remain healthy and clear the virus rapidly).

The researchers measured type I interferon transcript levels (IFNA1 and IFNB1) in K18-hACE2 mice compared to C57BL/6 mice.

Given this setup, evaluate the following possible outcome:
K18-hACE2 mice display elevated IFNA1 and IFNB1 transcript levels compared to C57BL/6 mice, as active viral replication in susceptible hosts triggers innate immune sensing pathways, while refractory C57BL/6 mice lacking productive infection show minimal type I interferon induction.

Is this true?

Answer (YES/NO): NO